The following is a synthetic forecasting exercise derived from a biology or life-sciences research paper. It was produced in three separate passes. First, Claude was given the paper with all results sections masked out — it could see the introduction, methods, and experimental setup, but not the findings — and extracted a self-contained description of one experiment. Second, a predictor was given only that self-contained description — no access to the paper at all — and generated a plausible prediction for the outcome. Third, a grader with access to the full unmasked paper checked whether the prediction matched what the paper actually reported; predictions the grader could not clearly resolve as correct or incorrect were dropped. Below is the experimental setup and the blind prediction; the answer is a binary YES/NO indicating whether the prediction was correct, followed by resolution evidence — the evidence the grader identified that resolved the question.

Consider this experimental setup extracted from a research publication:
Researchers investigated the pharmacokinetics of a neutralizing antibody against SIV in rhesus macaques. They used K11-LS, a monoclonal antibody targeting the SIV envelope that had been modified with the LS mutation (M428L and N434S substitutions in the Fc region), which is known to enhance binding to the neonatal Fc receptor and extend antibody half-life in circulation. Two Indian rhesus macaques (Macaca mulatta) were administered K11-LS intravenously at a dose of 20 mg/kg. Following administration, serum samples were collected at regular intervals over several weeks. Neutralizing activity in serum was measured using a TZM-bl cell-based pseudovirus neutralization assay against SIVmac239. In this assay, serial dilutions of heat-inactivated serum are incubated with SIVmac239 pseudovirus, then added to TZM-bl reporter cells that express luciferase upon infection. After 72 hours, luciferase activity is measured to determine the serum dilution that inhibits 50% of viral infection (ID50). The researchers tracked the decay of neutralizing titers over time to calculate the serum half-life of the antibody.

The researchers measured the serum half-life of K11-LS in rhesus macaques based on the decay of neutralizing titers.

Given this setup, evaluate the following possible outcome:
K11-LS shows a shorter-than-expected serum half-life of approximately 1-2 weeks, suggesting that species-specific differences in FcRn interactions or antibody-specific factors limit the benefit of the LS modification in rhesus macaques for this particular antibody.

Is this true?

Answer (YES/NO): YES